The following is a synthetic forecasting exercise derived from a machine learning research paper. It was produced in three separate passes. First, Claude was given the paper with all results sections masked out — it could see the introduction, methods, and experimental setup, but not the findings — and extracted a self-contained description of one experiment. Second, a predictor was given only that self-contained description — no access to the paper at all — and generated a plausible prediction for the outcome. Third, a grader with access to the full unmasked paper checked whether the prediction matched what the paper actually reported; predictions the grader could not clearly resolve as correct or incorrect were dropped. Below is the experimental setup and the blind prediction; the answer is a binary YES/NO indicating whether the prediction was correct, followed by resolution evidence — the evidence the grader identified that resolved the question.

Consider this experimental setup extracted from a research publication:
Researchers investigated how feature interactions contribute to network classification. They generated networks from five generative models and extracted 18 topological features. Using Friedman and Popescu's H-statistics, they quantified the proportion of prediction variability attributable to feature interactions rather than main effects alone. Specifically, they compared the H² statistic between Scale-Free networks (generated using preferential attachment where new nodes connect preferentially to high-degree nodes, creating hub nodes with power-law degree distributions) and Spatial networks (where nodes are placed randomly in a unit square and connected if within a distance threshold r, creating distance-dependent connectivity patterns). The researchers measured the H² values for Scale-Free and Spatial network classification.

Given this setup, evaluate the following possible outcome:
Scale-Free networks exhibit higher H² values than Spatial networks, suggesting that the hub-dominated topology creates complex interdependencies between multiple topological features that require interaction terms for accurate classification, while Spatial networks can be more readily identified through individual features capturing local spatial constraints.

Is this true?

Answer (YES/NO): NO